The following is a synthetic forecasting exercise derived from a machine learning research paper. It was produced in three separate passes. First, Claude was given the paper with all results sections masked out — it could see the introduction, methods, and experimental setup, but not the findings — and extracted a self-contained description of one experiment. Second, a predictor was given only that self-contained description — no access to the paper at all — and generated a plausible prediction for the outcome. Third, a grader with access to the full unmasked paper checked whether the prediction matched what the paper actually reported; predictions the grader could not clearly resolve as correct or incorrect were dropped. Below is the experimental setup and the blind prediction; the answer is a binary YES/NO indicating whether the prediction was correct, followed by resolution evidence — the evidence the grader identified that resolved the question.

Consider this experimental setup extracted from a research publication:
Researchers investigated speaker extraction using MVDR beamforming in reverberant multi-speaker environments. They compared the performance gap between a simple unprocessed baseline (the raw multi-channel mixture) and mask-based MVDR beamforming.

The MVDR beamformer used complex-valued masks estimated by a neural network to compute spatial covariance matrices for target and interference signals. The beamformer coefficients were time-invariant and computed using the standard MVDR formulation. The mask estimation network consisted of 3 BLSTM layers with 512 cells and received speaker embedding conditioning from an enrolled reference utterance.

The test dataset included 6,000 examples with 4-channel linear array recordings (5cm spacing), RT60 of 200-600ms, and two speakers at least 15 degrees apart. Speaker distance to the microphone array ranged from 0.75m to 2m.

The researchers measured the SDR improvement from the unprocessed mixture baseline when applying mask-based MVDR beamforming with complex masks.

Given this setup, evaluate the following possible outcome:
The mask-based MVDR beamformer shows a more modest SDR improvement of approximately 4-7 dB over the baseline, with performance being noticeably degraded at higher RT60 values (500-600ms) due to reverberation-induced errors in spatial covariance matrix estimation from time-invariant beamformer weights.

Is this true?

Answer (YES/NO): NO